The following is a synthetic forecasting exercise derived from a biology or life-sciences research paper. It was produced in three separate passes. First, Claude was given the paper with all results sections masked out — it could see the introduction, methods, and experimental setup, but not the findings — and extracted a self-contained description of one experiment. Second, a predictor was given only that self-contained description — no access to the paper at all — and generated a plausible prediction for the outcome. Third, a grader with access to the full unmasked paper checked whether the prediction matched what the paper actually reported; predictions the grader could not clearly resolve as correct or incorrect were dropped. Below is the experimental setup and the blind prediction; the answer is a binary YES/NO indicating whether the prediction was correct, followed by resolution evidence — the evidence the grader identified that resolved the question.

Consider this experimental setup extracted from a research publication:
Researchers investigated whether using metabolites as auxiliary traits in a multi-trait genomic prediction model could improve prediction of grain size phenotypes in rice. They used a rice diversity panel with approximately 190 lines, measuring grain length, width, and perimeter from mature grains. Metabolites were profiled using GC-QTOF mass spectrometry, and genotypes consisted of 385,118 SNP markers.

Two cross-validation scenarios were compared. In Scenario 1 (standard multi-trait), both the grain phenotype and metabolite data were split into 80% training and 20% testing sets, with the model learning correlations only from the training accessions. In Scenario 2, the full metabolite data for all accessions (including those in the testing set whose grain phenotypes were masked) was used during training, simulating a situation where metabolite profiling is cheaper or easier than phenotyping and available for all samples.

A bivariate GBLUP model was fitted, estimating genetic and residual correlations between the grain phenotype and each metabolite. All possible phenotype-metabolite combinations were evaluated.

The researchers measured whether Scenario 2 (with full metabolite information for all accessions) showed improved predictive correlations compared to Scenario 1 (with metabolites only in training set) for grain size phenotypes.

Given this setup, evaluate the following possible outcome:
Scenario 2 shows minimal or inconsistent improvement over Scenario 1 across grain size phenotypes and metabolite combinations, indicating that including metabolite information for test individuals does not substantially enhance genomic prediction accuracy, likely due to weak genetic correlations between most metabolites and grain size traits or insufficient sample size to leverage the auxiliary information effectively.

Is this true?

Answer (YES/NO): NO